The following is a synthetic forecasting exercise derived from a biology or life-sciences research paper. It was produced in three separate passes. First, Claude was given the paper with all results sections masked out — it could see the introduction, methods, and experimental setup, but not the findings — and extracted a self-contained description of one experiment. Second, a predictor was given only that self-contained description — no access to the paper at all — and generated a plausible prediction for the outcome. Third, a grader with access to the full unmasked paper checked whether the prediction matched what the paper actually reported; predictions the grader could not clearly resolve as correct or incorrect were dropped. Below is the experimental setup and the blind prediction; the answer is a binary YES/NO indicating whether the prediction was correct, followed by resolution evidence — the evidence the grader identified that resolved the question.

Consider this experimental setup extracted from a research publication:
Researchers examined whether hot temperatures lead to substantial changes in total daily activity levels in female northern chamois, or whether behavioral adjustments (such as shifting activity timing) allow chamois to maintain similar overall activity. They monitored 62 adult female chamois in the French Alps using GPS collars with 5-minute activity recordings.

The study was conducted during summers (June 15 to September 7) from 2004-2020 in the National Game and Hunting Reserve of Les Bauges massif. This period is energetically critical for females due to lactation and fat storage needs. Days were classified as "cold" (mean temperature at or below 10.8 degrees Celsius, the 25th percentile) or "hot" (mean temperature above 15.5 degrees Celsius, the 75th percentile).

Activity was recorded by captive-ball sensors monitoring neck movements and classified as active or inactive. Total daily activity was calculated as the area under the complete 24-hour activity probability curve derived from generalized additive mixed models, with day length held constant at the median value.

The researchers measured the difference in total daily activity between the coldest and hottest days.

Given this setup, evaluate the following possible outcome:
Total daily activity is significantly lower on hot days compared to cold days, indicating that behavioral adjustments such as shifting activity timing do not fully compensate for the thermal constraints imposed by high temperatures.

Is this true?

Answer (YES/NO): NO